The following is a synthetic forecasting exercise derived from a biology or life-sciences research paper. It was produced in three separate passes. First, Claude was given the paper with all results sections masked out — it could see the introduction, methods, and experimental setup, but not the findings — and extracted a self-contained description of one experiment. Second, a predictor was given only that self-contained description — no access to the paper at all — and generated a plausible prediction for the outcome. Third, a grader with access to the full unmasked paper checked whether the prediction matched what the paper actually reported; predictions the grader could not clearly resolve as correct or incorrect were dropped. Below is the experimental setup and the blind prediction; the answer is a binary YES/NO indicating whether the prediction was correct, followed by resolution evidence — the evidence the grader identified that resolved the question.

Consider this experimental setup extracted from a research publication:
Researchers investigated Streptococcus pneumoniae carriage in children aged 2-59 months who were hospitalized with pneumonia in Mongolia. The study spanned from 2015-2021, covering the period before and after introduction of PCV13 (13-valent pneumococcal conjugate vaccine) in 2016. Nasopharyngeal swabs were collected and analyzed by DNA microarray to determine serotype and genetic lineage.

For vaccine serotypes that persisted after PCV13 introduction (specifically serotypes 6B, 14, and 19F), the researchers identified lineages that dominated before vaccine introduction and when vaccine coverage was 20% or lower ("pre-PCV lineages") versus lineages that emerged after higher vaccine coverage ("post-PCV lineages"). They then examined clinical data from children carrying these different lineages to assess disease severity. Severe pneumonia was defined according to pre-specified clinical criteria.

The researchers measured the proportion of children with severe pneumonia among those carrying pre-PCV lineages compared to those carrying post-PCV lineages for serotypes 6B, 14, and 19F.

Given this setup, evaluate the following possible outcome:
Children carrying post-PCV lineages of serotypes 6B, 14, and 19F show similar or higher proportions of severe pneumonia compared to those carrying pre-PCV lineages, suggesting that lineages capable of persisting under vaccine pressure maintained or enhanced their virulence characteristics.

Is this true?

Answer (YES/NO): NO